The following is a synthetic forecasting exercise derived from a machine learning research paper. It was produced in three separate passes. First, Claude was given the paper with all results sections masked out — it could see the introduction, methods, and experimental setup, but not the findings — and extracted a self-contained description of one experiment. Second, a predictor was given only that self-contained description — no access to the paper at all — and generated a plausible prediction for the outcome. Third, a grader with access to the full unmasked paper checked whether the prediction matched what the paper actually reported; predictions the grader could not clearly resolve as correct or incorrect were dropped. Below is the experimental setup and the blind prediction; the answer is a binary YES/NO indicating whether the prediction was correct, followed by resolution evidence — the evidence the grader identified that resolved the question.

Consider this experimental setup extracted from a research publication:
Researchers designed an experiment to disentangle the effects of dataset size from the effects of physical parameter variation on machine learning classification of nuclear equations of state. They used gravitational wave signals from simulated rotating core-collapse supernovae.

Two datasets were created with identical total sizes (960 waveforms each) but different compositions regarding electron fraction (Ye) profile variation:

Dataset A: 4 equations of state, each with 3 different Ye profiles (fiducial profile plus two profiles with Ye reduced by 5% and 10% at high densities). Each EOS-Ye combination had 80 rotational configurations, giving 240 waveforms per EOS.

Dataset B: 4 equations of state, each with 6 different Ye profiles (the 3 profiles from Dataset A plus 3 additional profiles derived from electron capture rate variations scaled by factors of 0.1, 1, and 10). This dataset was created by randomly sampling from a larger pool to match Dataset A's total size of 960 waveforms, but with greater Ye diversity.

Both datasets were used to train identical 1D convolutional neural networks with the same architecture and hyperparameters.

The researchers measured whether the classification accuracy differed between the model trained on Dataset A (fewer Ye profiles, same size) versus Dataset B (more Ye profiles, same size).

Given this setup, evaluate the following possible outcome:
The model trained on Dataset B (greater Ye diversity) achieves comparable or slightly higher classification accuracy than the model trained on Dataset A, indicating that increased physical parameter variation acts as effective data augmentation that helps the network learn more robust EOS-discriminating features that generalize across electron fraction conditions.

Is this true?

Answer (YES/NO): NO